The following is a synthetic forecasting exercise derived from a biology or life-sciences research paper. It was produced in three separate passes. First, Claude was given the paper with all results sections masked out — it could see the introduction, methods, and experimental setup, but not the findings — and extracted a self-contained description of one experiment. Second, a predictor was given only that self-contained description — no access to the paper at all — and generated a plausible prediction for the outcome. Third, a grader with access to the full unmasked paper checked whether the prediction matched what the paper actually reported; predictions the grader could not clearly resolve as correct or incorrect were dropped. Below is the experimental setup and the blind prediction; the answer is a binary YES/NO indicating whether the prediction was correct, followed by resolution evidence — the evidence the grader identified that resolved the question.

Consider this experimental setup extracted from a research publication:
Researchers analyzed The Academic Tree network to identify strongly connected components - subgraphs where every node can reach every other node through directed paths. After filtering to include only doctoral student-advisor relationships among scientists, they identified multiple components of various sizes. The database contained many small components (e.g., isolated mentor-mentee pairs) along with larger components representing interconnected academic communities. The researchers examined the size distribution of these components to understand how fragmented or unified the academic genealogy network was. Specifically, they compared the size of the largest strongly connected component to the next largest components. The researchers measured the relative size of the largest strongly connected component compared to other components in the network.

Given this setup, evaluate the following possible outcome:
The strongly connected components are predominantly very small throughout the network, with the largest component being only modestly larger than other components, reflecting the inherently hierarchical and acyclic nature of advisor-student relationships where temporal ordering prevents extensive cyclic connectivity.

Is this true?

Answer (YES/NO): NO